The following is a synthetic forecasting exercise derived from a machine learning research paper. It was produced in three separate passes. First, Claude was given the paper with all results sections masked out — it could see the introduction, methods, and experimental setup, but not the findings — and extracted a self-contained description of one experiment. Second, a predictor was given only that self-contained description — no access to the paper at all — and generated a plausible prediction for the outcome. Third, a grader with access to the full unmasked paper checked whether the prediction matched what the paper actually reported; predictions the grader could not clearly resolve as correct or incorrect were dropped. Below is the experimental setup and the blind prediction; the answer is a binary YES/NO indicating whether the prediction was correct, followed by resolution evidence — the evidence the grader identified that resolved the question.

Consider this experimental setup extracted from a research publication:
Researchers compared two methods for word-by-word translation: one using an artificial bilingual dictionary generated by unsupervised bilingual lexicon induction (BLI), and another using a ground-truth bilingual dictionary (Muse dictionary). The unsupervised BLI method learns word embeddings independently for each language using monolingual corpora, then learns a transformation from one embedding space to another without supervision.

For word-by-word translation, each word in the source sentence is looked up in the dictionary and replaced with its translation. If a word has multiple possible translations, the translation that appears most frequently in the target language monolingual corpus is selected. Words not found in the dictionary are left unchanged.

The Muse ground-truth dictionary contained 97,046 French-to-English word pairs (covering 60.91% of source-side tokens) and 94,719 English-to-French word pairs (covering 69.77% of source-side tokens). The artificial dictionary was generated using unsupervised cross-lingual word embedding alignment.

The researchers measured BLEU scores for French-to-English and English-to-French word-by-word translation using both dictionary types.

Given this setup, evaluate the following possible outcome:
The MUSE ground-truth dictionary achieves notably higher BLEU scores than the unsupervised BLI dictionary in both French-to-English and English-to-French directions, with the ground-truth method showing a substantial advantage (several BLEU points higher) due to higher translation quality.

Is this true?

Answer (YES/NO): NO